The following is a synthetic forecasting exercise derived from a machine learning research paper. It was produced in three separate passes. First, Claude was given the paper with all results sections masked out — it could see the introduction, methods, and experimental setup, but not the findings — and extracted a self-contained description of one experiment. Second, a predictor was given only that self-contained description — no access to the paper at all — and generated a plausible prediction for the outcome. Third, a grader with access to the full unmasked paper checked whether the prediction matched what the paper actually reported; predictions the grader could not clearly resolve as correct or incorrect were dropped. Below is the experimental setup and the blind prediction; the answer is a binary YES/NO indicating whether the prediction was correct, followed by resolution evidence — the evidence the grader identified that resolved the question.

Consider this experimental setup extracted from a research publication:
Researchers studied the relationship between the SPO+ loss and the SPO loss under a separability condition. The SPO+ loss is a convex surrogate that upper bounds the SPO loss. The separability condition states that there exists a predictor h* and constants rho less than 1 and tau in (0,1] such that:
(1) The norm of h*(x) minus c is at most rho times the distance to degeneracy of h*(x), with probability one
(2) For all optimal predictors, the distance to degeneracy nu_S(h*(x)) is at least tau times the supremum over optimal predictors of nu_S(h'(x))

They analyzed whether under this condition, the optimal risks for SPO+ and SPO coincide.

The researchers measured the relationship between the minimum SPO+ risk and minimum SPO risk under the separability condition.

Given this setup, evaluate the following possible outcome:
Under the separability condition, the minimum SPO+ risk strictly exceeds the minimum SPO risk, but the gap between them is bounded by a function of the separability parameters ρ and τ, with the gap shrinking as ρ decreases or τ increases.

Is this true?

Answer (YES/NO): NO